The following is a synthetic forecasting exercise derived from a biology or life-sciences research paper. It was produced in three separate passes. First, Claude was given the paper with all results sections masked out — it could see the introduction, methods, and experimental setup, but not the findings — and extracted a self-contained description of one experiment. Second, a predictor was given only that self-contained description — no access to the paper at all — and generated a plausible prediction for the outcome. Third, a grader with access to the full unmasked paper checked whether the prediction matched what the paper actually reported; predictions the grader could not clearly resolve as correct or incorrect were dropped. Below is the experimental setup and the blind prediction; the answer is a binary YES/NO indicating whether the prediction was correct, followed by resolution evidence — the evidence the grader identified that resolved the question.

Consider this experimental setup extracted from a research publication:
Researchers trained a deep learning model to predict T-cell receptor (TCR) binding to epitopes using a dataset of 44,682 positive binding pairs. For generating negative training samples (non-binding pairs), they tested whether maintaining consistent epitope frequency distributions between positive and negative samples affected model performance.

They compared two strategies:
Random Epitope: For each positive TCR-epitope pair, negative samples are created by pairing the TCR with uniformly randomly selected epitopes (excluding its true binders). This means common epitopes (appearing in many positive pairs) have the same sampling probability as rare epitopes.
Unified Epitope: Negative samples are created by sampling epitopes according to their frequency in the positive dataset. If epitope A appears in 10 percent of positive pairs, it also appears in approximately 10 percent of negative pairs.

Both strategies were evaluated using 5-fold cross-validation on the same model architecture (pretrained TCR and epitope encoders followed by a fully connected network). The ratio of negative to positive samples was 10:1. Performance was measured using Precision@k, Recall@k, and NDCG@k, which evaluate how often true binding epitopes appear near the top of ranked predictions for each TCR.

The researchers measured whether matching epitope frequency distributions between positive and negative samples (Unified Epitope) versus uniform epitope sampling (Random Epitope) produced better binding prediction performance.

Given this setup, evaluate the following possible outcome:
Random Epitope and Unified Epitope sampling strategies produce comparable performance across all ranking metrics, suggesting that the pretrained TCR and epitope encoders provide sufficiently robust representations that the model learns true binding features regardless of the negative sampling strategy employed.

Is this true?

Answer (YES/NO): NO